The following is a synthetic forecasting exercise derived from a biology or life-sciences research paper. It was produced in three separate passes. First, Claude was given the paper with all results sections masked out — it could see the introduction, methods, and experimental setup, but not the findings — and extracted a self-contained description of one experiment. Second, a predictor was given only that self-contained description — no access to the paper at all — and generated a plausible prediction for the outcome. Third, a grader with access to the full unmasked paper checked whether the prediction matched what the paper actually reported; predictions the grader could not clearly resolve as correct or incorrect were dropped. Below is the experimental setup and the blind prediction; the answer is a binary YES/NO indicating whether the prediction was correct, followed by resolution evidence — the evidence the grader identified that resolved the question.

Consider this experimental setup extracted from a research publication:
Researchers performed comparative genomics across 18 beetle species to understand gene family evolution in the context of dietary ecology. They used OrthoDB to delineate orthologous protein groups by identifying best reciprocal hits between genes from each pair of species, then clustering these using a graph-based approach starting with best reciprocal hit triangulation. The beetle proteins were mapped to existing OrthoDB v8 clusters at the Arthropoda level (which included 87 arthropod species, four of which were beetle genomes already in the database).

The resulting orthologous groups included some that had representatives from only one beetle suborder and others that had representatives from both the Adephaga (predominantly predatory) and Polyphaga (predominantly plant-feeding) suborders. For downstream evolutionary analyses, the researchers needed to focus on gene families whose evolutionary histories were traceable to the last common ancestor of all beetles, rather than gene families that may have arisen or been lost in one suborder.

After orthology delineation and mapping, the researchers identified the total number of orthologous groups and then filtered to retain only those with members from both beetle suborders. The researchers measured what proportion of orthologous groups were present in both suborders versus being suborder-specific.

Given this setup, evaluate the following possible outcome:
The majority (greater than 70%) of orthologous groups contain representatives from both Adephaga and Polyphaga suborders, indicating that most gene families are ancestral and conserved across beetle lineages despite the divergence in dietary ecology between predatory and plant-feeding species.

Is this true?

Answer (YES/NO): NO